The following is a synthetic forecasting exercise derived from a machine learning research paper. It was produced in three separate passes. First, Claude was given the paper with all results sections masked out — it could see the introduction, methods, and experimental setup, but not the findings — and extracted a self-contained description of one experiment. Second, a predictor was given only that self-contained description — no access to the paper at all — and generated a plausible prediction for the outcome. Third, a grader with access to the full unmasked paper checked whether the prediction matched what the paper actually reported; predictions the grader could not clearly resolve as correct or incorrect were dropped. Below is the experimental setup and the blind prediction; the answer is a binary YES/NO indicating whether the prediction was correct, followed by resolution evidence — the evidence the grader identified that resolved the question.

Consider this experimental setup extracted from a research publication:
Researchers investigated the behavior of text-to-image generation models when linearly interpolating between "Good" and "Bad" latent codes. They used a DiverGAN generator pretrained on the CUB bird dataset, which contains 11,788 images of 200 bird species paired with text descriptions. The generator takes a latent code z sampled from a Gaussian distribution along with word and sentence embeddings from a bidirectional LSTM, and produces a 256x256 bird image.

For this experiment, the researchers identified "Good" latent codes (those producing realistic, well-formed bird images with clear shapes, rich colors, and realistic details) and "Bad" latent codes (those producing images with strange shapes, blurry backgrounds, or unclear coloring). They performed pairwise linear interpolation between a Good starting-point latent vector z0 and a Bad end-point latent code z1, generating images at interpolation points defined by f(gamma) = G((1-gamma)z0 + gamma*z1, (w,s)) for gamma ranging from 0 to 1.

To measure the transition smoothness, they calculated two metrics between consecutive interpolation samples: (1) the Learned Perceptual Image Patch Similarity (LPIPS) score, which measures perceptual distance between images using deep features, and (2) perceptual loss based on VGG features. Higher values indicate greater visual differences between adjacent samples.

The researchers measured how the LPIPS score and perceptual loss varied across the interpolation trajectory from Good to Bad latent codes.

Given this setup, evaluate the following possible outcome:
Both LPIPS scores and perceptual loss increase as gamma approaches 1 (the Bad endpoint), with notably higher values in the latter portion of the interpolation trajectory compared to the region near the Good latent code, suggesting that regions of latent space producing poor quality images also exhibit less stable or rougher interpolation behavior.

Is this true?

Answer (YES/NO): NO